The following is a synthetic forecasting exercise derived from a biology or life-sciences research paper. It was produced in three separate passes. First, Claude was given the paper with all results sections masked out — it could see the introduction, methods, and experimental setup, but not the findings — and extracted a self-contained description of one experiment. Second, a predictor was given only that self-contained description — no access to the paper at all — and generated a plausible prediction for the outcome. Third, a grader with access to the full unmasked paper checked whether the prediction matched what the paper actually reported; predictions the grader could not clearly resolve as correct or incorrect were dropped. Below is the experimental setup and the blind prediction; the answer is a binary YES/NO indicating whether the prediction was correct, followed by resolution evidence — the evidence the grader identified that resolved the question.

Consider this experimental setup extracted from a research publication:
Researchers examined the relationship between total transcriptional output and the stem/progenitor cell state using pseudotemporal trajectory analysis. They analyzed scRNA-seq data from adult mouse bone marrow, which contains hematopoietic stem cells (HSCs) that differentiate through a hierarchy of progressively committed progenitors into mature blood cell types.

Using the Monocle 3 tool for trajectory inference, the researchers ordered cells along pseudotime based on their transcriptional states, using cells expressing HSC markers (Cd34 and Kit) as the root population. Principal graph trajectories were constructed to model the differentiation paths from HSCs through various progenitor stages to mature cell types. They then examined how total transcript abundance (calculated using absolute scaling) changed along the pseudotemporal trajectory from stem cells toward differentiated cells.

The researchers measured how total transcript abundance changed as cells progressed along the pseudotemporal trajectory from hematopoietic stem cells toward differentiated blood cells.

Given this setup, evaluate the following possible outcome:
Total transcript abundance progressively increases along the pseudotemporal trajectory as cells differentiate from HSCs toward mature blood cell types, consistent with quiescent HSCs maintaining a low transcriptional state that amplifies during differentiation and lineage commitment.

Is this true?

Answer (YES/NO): NO